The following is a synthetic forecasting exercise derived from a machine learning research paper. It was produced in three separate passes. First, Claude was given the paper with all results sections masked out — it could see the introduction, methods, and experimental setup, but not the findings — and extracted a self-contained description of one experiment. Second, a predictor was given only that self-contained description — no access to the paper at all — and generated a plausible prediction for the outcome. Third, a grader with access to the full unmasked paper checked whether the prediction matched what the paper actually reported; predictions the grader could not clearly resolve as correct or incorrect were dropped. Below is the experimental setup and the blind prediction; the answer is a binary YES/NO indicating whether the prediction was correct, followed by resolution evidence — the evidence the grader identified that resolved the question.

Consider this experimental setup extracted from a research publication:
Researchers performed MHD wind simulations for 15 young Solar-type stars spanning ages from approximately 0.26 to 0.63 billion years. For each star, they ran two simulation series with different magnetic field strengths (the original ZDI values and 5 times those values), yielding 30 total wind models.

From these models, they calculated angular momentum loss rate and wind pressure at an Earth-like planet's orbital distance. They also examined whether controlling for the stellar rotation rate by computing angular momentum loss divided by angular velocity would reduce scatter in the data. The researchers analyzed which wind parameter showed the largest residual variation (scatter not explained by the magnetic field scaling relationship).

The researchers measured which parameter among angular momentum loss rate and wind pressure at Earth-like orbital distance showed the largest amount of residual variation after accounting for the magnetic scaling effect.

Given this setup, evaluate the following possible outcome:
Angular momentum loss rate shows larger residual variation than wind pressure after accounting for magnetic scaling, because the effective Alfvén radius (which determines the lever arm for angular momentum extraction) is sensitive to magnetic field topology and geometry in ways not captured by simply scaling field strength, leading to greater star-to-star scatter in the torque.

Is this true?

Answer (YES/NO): YES